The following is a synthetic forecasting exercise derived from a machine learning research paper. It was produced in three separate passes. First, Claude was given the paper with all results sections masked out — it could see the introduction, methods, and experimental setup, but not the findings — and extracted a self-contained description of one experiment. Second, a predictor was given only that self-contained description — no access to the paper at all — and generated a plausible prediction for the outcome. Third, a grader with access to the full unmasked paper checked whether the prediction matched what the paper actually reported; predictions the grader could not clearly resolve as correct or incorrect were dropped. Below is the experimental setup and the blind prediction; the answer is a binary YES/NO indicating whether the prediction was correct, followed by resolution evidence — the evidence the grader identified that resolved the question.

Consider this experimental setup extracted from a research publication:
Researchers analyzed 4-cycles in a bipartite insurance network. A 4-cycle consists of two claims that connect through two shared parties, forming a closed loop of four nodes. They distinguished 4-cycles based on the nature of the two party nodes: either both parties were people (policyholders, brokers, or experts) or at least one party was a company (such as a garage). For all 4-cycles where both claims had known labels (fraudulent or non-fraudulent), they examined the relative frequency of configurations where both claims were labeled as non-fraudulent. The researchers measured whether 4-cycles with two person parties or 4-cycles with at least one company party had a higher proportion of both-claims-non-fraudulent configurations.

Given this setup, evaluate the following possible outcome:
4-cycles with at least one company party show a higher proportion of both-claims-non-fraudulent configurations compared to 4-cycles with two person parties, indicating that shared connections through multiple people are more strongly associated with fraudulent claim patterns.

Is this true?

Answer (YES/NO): YES